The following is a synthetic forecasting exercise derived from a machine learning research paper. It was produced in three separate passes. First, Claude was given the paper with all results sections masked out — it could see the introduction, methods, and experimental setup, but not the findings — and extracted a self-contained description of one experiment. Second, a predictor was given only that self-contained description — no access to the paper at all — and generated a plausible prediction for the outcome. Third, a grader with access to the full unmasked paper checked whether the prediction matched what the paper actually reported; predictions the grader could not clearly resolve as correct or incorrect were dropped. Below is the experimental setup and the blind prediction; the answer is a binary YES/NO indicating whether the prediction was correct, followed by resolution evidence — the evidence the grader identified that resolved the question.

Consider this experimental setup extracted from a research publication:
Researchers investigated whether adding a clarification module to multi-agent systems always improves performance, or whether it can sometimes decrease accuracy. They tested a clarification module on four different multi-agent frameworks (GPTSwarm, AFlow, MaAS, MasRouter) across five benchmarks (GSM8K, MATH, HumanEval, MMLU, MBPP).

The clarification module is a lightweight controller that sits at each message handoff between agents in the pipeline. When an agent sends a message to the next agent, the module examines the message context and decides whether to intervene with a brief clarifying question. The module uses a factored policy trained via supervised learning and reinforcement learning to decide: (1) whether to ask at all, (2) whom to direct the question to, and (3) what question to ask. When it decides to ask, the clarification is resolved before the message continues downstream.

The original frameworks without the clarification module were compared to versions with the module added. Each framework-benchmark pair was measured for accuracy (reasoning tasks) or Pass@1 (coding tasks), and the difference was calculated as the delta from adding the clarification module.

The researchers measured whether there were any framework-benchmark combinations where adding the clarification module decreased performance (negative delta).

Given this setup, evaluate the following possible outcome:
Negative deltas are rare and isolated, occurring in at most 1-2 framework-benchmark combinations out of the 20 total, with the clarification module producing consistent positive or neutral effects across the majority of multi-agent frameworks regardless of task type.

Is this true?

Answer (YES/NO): NO